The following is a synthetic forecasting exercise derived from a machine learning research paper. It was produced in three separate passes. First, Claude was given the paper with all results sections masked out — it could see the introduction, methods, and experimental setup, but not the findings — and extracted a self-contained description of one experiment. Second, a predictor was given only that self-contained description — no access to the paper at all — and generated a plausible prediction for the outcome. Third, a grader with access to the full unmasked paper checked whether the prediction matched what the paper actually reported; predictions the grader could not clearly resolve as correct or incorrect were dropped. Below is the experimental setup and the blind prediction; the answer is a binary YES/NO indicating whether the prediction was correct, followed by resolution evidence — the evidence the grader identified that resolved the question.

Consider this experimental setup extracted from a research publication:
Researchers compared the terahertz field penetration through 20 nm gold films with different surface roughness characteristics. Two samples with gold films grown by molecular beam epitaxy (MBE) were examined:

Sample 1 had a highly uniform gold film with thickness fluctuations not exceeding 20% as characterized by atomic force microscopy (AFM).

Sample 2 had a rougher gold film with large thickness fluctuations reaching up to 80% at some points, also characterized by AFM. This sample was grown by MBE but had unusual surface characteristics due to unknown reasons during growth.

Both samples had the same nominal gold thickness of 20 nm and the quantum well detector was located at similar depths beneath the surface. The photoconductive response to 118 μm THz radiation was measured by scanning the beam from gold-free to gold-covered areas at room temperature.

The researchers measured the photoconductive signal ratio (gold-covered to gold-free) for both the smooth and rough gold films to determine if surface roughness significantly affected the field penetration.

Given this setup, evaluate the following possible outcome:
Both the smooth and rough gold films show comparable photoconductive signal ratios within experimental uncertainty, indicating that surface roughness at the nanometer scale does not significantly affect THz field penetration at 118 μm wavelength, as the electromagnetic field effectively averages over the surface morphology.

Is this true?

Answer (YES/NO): YES